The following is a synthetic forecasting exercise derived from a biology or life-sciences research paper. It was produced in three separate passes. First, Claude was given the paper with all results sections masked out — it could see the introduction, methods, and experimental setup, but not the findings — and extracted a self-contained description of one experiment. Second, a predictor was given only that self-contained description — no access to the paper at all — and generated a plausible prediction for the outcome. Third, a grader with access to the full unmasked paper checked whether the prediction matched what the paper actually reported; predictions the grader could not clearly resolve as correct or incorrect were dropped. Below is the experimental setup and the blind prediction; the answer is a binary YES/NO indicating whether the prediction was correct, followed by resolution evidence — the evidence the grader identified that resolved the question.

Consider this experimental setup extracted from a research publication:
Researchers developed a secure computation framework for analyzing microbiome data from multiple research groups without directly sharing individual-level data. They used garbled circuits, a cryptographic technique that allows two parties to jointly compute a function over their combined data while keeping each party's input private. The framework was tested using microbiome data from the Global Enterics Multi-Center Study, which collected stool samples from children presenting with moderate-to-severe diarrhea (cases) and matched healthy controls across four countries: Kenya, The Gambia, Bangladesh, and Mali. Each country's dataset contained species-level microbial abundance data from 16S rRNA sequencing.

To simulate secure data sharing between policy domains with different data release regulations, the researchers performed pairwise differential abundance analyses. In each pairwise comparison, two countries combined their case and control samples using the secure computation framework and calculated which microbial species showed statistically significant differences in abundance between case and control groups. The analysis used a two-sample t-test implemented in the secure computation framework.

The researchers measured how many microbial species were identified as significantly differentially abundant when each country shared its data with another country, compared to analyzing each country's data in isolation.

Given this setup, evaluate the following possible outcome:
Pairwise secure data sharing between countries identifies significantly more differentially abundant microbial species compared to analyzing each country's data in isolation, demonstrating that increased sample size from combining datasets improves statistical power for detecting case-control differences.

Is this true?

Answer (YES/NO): YES